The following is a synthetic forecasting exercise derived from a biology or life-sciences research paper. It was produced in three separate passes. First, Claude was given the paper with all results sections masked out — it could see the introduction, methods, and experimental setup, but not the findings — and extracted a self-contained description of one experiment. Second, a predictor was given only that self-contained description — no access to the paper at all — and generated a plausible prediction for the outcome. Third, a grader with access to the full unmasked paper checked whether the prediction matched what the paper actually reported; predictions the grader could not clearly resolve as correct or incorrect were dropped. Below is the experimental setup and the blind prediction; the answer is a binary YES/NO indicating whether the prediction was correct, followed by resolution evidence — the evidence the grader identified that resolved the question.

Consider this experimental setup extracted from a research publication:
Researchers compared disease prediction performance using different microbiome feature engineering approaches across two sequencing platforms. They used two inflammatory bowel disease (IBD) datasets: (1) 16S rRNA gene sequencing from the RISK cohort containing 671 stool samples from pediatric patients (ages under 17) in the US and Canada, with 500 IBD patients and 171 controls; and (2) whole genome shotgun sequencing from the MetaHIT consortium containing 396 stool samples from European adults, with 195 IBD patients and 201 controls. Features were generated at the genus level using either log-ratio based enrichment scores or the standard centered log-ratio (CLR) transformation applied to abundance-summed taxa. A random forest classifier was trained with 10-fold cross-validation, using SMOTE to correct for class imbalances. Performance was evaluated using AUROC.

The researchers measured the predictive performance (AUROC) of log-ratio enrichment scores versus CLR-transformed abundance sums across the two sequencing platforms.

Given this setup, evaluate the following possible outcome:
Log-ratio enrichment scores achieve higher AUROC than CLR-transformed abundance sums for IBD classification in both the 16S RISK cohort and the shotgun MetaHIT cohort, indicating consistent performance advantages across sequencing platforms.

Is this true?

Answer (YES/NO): NO